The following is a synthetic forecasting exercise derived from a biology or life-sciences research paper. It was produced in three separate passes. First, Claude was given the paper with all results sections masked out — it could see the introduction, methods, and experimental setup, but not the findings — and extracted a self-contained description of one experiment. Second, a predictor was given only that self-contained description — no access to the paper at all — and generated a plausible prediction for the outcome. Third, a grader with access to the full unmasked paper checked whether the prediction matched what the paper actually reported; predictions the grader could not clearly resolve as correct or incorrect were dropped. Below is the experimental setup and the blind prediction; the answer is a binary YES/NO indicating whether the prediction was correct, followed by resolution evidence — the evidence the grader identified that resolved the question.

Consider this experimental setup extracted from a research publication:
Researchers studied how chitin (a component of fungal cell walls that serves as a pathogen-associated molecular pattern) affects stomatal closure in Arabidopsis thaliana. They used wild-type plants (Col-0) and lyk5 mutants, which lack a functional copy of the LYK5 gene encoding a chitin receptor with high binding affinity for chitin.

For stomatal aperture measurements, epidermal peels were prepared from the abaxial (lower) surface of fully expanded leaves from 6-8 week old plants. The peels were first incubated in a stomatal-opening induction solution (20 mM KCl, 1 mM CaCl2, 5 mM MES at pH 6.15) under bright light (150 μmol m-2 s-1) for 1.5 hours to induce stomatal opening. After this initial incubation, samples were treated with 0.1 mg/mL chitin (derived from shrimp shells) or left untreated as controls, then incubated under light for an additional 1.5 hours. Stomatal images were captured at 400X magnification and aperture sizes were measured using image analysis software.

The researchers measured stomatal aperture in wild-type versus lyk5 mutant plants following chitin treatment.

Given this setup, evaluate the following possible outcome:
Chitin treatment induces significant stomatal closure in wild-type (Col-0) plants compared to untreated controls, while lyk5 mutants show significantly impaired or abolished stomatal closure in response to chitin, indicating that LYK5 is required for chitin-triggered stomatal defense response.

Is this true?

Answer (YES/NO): YES